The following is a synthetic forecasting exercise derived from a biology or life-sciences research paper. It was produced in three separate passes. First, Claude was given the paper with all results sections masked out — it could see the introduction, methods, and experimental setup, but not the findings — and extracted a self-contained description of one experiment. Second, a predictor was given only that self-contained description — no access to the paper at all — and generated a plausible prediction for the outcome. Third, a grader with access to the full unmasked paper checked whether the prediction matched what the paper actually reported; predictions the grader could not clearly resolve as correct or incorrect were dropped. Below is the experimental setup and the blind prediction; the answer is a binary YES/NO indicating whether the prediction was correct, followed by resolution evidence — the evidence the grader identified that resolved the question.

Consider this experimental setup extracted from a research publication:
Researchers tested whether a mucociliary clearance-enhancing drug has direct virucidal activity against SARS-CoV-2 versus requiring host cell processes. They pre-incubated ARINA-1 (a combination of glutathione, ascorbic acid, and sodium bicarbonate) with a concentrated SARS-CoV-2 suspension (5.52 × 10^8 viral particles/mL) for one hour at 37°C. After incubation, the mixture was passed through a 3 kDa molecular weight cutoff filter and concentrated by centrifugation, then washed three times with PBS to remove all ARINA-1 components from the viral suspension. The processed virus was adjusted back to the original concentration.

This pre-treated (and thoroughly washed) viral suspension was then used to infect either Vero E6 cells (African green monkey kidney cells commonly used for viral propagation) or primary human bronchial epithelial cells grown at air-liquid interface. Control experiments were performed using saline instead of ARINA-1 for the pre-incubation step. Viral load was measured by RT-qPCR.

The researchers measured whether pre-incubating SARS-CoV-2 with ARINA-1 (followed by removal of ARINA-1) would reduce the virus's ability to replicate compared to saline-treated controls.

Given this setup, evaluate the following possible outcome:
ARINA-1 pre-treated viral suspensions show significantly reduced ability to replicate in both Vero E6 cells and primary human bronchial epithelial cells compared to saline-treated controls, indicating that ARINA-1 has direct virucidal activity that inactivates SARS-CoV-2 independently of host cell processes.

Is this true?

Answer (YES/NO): NO